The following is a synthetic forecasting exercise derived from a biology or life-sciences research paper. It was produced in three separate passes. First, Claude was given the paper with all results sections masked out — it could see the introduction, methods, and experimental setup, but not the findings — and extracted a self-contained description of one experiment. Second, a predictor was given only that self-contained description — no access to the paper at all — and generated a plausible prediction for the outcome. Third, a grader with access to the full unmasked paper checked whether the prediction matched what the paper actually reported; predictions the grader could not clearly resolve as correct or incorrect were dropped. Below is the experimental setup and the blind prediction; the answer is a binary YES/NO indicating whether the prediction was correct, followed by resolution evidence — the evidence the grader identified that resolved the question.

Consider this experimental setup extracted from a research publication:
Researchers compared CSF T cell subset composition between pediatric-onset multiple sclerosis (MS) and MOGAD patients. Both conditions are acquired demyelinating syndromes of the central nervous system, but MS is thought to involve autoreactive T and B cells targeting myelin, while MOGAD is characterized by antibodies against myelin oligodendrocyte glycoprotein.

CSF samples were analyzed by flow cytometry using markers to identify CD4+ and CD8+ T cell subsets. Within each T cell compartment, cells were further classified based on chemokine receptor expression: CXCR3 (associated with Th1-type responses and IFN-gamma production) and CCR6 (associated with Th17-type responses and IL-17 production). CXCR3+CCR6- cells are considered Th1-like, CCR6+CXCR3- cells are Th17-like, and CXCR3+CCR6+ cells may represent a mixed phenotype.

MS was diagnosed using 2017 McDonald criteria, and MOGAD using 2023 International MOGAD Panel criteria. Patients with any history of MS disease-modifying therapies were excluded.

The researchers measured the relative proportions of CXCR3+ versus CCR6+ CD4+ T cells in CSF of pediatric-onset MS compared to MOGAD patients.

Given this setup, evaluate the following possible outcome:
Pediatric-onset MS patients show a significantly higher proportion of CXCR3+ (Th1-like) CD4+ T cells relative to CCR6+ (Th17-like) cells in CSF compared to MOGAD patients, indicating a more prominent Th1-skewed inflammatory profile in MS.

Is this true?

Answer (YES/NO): NO